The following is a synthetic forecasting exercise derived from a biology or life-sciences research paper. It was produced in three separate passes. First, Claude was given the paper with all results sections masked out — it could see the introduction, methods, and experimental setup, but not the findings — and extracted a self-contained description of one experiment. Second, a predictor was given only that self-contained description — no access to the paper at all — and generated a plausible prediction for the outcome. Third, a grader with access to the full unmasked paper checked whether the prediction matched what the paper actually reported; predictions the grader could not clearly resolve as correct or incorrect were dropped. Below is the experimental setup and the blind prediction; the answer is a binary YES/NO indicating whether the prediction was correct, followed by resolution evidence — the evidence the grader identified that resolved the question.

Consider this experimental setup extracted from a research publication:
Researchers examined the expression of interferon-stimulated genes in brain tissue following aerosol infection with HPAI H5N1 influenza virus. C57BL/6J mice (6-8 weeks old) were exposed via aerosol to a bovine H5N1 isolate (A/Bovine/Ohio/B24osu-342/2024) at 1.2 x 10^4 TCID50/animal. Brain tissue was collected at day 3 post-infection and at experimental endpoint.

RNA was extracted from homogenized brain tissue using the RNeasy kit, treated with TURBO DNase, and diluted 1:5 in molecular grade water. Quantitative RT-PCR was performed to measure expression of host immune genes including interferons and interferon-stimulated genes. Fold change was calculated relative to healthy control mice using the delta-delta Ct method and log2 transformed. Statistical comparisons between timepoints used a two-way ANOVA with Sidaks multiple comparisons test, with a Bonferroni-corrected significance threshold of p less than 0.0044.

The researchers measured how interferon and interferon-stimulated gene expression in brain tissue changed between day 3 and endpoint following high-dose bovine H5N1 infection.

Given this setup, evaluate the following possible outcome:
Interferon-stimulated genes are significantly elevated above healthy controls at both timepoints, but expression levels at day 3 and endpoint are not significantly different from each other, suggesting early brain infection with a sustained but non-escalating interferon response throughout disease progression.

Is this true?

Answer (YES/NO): NO